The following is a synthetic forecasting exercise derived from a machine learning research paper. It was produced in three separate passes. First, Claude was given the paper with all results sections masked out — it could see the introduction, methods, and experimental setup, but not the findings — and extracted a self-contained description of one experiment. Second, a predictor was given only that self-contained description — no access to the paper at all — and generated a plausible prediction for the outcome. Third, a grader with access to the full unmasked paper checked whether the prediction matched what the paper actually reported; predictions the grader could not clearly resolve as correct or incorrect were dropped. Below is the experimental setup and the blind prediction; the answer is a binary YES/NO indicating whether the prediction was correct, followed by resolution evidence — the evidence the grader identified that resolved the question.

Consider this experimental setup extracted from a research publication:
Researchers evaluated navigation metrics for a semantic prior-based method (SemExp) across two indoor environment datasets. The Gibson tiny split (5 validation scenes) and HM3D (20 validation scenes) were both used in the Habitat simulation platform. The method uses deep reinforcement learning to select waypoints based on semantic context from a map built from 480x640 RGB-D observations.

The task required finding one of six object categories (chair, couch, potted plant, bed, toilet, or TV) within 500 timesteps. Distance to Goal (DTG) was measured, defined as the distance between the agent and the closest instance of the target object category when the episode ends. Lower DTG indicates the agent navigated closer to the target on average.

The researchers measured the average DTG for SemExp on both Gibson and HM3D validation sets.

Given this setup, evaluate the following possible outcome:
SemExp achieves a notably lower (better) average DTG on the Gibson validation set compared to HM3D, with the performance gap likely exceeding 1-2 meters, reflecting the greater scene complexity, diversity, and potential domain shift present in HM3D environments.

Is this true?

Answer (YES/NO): YES